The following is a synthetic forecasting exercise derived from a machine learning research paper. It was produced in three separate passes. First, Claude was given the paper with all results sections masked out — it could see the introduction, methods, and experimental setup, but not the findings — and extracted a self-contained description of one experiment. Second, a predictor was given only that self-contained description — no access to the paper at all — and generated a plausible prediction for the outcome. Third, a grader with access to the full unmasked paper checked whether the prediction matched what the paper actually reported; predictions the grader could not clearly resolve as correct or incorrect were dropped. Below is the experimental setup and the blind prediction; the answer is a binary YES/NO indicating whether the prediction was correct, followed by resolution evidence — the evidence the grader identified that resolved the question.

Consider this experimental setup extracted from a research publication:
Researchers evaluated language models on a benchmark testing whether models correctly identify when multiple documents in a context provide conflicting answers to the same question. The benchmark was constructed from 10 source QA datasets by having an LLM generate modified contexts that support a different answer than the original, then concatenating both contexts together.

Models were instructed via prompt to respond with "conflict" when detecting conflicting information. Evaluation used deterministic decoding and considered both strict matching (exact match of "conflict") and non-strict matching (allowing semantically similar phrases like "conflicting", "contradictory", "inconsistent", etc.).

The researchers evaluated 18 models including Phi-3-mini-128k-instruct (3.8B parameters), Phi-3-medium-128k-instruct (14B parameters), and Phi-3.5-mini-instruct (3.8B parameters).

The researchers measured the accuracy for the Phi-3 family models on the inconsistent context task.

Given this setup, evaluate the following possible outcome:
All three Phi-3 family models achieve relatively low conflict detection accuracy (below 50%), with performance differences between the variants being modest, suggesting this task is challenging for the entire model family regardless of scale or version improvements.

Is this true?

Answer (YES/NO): NO